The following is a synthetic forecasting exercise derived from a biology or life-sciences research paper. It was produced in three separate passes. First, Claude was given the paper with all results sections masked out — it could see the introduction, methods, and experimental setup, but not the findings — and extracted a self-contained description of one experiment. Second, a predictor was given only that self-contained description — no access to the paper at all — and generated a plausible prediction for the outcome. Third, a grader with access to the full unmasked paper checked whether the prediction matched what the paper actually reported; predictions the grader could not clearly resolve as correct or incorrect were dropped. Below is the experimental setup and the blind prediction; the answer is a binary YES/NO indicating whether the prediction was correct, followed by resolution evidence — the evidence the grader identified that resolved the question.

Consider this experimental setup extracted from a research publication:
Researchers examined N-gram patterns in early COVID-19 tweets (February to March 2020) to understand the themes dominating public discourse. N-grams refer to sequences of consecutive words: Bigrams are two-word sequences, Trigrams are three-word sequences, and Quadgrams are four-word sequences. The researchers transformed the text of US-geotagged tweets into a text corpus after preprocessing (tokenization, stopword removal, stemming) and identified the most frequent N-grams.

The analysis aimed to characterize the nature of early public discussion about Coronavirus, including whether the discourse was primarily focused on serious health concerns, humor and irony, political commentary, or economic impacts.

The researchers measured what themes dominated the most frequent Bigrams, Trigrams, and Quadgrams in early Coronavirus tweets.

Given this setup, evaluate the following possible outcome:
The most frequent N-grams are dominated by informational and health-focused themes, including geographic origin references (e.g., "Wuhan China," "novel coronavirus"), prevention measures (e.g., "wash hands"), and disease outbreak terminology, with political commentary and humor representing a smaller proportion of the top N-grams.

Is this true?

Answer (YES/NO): NO